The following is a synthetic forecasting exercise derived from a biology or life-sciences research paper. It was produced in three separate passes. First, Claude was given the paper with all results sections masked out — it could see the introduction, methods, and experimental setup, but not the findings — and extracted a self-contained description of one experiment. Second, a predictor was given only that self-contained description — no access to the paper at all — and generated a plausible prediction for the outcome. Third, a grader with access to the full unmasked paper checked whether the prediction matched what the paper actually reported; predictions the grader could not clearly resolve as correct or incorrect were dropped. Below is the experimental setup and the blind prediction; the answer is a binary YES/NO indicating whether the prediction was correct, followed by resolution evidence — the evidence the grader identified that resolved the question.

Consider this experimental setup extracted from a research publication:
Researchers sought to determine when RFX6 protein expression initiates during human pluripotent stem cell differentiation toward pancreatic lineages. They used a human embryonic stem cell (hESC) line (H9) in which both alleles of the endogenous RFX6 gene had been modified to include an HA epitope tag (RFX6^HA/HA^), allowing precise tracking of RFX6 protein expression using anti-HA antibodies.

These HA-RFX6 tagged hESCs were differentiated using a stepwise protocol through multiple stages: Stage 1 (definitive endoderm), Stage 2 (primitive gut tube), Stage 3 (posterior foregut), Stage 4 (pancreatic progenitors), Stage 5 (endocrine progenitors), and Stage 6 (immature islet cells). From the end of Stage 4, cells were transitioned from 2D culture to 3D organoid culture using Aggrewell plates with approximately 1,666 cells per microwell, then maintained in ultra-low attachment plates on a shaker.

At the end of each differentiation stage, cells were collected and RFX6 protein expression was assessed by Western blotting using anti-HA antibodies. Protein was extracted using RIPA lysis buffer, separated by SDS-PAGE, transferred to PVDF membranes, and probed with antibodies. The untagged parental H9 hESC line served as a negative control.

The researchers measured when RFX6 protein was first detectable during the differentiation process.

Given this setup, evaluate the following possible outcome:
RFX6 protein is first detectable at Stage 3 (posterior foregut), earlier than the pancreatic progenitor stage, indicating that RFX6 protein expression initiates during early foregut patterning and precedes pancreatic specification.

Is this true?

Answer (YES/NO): YES